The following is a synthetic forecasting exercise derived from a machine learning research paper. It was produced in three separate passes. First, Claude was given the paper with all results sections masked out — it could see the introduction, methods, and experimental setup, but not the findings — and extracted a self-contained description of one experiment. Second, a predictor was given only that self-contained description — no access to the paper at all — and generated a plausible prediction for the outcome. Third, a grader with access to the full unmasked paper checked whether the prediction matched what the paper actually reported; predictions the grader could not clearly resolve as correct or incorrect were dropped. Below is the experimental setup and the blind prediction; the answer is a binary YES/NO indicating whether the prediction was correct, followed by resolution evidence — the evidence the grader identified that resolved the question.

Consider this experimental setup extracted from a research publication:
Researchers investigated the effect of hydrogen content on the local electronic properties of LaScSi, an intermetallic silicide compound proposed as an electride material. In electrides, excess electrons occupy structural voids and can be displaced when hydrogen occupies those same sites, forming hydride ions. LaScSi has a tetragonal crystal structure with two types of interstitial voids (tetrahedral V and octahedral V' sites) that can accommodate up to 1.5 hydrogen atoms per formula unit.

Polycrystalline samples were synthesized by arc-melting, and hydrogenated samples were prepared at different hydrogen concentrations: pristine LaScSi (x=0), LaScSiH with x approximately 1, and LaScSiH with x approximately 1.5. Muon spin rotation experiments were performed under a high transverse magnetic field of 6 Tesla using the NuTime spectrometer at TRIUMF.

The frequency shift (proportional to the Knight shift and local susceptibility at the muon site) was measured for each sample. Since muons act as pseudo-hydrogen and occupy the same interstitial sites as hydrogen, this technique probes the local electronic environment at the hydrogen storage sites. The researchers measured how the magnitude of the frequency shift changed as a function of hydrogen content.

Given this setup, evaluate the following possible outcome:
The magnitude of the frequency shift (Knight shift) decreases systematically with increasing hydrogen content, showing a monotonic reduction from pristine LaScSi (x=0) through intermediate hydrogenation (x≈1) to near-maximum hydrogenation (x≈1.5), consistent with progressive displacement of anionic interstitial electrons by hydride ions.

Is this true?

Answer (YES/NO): YES